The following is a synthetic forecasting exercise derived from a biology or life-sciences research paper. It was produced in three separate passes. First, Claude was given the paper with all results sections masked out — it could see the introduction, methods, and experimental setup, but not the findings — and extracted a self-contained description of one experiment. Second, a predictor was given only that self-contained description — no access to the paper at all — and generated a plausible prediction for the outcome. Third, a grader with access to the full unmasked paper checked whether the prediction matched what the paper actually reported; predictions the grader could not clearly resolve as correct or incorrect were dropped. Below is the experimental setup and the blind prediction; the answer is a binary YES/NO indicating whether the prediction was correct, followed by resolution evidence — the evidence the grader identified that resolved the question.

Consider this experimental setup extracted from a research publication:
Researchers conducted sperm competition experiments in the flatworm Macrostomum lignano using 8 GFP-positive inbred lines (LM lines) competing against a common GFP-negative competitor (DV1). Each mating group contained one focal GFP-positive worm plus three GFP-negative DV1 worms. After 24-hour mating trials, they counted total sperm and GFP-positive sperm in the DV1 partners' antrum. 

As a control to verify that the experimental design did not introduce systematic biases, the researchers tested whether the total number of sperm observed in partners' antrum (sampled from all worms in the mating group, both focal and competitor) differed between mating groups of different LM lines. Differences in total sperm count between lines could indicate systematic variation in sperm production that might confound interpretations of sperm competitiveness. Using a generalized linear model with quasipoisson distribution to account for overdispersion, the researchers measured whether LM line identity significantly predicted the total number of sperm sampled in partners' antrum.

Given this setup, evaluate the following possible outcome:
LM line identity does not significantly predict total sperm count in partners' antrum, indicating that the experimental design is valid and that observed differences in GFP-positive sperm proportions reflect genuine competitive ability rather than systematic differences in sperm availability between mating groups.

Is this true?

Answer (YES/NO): YES